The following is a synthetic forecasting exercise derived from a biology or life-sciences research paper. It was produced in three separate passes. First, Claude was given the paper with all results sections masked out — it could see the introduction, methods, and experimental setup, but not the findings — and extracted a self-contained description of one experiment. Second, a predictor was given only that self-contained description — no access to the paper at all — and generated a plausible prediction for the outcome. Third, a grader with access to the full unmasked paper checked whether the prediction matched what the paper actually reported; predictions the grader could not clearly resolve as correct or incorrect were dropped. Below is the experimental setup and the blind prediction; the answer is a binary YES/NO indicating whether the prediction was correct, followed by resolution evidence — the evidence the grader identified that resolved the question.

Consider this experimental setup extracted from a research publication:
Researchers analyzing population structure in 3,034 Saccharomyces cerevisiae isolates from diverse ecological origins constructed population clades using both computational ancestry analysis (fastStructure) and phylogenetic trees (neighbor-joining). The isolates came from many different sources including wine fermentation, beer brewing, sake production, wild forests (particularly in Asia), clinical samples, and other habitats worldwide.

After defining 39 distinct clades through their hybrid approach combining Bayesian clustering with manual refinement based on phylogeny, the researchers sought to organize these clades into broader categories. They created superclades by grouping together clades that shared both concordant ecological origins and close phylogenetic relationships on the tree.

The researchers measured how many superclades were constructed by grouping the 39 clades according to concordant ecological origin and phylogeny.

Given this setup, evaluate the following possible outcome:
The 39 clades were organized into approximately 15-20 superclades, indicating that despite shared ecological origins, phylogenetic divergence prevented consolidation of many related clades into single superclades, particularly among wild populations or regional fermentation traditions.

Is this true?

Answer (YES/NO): NO